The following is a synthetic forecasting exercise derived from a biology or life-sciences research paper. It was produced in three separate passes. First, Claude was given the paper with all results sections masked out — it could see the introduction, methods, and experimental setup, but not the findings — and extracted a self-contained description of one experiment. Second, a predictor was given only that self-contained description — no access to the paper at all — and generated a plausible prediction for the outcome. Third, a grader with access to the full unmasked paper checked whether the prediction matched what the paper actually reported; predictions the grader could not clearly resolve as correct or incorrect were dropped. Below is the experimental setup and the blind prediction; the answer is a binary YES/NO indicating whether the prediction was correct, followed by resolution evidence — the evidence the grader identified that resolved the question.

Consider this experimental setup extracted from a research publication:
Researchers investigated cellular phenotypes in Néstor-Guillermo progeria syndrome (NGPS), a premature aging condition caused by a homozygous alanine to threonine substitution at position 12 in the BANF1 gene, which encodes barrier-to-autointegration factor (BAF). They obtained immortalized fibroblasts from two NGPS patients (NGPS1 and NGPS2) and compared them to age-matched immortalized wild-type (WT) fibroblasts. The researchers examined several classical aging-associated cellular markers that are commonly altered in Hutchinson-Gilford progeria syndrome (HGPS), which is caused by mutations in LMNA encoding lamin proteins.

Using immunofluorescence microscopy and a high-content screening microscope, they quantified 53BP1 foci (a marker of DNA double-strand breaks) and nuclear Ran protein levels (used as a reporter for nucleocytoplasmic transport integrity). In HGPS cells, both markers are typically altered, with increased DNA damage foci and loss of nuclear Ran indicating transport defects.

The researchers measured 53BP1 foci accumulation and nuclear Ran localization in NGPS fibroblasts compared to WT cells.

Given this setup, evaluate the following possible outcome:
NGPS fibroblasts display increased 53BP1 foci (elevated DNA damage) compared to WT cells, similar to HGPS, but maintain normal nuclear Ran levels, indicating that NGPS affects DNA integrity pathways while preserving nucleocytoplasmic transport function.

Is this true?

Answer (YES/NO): NO